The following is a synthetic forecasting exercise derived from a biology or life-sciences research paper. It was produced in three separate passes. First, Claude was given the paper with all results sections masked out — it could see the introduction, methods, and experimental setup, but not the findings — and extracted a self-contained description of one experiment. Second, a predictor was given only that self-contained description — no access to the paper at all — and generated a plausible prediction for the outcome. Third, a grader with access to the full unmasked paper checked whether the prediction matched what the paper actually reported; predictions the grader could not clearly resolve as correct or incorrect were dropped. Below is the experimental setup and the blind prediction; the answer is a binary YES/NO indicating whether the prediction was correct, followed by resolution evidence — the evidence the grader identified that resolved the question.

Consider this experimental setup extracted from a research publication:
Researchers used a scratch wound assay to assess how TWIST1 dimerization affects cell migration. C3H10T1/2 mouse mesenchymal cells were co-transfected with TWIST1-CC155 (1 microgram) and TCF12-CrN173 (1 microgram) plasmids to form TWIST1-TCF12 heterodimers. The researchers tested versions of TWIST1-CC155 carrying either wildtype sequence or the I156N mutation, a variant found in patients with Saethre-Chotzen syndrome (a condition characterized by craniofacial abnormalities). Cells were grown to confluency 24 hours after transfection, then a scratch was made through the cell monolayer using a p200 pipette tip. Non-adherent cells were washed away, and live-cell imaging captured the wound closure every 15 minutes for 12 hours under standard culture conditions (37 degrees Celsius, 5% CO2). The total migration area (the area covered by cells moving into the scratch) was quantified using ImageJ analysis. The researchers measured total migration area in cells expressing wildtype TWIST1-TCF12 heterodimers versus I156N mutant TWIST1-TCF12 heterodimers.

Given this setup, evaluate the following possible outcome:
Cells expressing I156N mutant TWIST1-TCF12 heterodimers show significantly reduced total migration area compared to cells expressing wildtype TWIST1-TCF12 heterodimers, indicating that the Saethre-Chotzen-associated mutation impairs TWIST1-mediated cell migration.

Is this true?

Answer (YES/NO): YES